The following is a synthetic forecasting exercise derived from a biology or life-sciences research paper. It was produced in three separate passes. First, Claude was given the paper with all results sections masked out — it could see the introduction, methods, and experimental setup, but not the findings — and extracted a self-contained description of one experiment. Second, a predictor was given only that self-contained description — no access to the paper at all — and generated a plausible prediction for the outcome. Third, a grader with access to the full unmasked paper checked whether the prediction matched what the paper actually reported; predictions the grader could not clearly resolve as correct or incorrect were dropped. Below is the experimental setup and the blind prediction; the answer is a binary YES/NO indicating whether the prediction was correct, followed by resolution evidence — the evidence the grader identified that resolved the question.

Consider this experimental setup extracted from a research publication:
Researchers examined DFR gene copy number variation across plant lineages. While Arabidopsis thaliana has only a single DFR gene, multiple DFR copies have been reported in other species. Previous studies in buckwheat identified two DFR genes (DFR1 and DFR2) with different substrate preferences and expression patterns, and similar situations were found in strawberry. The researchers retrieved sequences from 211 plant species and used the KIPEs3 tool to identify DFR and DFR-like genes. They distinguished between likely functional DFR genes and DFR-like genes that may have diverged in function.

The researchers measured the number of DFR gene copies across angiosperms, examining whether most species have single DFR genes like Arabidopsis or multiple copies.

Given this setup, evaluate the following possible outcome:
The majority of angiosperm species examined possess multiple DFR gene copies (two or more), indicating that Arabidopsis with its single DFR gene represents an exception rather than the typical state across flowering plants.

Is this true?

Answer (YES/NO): NO